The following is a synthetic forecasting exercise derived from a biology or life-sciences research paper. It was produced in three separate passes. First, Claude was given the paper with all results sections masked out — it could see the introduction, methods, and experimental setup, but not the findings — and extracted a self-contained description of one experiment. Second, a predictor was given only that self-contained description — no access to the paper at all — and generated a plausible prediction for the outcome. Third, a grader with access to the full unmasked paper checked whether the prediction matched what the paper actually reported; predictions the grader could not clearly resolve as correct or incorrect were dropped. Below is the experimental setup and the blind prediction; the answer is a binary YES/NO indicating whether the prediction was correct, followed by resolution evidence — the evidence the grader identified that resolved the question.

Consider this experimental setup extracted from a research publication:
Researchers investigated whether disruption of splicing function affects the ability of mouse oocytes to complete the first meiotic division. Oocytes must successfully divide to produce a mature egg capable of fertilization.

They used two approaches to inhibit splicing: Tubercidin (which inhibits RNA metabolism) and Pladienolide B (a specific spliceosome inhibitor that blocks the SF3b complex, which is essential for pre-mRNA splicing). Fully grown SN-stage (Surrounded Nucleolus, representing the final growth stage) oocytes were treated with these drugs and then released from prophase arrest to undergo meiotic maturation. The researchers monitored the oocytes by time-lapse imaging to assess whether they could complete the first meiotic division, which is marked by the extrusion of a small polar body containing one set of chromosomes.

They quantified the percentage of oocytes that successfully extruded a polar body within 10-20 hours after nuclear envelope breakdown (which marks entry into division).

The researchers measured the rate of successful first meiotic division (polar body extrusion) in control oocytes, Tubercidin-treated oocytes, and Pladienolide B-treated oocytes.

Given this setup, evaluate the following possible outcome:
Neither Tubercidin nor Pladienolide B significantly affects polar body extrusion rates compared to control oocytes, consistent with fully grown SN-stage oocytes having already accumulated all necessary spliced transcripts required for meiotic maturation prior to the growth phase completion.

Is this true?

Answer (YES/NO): NO